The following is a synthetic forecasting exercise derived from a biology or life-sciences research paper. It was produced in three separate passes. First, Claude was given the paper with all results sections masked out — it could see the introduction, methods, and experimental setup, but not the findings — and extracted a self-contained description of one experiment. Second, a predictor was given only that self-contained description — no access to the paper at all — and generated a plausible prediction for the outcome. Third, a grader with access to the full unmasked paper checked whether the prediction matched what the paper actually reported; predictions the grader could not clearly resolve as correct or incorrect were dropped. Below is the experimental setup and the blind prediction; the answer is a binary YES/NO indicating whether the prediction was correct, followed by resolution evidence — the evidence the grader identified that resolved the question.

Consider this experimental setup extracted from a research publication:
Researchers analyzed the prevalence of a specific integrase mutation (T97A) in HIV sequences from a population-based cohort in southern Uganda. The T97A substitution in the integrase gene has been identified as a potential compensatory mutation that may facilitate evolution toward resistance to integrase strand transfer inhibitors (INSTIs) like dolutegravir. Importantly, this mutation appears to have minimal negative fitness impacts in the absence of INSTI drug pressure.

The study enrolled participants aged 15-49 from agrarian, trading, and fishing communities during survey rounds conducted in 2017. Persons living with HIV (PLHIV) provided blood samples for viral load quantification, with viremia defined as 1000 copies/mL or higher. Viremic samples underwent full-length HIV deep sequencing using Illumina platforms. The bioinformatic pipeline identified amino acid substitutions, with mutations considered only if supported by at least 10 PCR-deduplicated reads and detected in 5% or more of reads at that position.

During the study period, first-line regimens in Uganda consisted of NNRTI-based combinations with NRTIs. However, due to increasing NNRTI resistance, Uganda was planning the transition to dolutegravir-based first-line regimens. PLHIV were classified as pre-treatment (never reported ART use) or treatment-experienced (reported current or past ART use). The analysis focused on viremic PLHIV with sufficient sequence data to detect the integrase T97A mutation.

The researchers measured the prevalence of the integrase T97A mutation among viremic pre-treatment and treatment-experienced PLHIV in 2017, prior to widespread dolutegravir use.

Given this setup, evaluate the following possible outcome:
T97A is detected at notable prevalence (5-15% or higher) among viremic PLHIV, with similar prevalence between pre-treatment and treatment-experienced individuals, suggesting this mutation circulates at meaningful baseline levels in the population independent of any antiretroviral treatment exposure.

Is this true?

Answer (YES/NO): YES